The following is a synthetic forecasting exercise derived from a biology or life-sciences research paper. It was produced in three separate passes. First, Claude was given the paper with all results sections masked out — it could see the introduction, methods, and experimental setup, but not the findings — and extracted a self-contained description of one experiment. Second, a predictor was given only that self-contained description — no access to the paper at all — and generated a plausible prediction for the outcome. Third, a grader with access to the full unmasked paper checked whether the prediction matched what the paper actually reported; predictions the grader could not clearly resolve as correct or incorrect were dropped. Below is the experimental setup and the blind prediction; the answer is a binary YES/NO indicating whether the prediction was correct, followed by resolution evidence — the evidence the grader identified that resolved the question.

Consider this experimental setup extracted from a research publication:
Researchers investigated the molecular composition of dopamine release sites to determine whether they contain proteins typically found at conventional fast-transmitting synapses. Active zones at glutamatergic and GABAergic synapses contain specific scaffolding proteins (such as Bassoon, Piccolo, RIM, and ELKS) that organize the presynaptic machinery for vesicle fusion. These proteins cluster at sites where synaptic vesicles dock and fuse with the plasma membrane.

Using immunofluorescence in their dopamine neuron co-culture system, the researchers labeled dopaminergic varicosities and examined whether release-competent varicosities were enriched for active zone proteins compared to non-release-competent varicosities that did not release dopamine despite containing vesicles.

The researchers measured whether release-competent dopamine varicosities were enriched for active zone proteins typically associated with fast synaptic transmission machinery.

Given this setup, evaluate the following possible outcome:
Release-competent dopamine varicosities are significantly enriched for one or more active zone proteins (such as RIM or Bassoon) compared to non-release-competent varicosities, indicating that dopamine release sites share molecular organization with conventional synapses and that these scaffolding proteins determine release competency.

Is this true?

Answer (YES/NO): YES